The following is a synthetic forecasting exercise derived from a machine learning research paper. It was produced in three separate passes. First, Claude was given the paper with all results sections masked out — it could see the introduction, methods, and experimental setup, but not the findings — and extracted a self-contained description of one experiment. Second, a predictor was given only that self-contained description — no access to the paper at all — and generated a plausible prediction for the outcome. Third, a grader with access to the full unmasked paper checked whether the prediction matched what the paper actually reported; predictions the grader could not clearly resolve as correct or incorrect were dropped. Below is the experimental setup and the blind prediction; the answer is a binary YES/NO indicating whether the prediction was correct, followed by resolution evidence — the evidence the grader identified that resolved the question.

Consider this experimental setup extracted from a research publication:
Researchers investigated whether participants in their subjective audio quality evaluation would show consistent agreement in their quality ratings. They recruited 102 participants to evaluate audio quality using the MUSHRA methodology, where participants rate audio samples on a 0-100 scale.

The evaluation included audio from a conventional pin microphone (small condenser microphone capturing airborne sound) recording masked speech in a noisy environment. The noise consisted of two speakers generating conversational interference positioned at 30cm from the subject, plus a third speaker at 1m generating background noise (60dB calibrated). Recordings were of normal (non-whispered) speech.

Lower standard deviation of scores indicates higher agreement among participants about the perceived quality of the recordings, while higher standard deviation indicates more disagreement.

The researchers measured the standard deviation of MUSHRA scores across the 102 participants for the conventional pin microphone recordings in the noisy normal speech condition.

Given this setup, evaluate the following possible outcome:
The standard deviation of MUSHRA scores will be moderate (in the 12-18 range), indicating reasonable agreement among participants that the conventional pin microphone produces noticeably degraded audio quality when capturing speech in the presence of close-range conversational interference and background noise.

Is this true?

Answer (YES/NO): NO